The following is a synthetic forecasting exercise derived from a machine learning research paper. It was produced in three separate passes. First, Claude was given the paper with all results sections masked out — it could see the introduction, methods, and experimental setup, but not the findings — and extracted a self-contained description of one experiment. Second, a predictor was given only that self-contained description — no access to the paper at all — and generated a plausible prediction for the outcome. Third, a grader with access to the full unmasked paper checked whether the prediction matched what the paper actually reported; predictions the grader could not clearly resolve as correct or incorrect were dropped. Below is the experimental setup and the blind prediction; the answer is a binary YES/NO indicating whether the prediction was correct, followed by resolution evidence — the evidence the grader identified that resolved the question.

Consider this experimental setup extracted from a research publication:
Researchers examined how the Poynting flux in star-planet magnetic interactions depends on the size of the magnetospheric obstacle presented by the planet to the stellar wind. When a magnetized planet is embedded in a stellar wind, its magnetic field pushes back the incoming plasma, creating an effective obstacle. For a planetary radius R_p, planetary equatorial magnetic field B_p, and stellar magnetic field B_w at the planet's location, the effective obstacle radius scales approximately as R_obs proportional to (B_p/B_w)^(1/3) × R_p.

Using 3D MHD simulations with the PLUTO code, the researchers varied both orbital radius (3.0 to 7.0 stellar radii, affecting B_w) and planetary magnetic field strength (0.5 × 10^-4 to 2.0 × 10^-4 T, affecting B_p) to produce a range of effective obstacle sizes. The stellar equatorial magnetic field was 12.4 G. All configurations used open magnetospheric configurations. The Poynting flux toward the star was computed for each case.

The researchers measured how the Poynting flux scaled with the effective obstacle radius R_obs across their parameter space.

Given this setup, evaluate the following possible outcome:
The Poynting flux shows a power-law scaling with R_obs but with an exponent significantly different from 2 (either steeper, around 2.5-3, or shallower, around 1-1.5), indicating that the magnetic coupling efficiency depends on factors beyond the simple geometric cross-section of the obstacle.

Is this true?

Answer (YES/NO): NO